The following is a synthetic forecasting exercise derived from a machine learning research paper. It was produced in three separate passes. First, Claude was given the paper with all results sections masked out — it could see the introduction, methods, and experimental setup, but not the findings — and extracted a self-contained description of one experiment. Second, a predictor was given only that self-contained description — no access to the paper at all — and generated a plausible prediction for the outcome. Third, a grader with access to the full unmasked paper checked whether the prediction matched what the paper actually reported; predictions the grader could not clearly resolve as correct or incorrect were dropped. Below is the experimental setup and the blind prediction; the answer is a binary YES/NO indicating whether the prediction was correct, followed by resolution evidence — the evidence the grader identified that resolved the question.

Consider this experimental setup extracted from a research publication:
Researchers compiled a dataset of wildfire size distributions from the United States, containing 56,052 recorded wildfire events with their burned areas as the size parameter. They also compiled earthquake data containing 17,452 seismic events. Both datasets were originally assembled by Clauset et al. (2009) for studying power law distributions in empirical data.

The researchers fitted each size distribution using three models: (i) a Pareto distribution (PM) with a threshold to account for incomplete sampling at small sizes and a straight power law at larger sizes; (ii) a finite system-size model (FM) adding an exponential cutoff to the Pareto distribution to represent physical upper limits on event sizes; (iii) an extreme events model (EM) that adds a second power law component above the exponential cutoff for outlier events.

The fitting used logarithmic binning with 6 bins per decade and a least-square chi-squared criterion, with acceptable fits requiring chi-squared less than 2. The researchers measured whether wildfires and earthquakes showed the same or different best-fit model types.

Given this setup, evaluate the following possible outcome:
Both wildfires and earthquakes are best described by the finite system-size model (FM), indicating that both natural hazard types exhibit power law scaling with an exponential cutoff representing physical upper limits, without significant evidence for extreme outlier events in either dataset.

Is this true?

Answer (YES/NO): NO